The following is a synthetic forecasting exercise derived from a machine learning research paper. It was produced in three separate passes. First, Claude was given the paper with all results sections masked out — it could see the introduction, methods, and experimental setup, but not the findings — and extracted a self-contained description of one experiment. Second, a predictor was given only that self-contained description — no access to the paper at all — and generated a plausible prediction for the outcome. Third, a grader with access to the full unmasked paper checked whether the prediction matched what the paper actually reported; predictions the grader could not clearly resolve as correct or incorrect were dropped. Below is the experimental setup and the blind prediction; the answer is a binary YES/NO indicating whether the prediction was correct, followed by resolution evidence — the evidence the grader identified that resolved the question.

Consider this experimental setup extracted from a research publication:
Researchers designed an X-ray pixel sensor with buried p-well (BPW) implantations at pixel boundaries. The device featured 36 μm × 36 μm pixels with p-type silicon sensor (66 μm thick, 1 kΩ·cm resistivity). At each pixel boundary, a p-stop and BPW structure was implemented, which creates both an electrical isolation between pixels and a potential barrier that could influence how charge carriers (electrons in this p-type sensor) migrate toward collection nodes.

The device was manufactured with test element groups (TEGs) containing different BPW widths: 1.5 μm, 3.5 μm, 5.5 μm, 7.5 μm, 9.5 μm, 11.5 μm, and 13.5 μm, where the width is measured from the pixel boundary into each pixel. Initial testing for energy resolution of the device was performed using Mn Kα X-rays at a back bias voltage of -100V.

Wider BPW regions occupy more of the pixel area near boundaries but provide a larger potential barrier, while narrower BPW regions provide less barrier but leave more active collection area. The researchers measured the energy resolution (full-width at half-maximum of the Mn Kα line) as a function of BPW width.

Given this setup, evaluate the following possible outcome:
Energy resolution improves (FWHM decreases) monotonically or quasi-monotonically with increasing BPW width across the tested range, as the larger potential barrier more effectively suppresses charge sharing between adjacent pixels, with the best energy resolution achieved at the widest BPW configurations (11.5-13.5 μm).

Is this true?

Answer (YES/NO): NO